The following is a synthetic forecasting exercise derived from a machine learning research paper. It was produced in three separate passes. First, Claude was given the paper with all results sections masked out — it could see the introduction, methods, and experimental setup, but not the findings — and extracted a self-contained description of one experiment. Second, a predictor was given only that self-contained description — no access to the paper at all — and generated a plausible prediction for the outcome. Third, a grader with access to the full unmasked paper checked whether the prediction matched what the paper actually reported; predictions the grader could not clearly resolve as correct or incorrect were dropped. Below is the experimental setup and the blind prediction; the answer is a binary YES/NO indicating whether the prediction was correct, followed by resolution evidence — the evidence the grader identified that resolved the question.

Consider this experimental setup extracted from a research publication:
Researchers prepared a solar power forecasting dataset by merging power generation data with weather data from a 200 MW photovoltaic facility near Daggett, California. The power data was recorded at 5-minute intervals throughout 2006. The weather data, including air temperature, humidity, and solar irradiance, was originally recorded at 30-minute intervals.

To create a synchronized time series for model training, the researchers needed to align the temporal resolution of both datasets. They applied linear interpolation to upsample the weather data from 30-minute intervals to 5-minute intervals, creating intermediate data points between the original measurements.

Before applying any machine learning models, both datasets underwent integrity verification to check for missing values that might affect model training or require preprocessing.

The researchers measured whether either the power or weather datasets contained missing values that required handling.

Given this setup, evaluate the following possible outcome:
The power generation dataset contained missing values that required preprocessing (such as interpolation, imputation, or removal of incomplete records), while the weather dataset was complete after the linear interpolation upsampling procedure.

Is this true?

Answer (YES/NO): NO